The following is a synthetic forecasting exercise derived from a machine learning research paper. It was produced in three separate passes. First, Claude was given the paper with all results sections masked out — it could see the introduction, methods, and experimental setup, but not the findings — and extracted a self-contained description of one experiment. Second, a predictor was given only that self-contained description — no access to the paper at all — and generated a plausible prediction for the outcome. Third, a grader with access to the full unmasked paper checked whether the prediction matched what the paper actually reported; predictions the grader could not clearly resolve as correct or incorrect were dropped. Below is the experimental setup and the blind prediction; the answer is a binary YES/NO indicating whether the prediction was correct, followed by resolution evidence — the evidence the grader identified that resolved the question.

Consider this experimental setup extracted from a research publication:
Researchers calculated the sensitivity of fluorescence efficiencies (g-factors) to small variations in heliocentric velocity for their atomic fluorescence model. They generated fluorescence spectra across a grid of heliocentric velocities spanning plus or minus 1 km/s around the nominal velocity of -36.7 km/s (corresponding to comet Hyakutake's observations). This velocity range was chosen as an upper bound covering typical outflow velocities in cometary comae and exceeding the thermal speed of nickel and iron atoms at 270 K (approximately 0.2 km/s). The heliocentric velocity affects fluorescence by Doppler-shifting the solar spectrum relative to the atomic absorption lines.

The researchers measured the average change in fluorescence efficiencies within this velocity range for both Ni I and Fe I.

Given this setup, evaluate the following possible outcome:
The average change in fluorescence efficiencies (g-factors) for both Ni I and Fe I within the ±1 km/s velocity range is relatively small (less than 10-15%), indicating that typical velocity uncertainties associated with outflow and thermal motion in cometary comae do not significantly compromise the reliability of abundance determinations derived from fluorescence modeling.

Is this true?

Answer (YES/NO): YES